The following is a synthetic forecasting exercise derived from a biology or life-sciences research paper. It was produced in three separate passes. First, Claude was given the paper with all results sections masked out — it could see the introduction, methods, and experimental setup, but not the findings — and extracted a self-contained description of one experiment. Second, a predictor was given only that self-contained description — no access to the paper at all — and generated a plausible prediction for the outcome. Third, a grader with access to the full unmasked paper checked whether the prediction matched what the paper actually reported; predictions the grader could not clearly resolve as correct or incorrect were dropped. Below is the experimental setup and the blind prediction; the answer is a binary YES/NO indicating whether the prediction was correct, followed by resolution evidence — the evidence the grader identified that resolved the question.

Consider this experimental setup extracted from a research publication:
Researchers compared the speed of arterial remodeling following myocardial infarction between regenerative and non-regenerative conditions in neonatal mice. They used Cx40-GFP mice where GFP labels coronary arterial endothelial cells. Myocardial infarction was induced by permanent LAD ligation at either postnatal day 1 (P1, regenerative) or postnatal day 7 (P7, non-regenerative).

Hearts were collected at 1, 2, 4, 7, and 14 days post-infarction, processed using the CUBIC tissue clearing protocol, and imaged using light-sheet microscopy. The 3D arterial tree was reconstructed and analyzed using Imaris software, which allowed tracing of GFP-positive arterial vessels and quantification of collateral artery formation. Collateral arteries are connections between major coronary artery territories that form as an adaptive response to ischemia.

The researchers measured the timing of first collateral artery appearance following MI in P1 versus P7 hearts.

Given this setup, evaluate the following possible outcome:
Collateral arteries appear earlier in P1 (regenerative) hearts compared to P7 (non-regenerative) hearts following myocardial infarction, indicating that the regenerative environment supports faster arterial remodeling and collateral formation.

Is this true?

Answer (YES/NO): YES